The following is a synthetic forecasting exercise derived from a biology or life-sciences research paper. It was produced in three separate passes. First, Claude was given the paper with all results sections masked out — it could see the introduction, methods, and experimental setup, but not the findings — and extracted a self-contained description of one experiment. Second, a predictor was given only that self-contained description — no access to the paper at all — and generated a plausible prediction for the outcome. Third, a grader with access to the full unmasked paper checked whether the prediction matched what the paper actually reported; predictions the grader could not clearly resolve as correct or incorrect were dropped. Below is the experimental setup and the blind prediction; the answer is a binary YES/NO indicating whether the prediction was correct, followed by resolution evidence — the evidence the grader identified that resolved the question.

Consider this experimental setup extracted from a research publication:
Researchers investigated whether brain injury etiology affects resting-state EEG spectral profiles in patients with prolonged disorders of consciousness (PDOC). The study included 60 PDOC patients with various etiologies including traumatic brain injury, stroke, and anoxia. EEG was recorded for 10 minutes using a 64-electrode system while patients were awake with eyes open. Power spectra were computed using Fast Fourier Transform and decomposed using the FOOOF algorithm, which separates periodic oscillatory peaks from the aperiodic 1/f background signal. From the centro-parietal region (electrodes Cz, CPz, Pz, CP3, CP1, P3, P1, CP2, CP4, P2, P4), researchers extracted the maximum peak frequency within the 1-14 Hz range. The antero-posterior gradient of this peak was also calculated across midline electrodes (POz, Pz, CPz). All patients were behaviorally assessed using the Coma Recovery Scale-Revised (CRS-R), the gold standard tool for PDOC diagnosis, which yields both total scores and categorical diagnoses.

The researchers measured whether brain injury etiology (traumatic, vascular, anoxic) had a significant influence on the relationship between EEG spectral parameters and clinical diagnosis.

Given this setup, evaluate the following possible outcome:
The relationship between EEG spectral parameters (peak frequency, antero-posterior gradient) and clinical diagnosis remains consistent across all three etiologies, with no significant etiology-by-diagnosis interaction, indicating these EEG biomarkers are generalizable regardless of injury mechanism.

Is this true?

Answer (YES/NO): YES